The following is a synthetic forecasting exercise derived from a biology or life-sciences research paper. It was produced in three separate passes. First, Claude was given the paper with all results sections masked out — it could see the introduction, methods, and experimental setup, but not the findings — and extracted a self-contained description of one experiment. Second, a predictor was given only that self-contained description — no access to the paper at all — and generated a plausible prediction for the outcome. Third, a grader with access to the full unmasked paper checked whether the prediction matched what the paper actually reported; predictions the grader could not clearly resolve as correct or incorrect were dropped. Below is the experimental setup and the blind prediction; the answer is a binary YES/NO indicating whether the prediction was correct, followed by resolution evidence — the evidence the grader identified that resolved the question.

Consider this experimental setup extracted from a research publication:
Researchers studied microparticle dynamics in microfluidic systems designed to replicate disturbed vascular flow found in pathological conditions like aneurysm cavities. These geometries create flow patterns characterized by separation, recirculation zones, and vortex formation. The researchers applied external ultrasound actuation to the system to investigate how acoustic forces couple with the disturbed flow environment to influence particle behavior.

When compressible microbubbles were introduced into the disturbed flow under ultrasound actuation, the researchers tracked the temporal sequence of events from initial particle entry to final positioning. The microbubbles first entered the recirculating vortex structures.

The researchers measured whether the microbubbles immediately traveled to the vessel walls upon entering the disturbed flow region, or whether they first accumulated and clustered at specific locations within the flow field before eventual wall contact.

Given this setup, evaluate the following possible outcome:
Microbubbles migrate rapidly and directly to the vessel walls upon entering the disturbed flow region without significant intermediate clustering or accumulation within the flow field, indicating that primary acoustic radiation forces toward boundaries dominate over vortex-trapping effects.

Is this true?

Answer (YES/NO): NO